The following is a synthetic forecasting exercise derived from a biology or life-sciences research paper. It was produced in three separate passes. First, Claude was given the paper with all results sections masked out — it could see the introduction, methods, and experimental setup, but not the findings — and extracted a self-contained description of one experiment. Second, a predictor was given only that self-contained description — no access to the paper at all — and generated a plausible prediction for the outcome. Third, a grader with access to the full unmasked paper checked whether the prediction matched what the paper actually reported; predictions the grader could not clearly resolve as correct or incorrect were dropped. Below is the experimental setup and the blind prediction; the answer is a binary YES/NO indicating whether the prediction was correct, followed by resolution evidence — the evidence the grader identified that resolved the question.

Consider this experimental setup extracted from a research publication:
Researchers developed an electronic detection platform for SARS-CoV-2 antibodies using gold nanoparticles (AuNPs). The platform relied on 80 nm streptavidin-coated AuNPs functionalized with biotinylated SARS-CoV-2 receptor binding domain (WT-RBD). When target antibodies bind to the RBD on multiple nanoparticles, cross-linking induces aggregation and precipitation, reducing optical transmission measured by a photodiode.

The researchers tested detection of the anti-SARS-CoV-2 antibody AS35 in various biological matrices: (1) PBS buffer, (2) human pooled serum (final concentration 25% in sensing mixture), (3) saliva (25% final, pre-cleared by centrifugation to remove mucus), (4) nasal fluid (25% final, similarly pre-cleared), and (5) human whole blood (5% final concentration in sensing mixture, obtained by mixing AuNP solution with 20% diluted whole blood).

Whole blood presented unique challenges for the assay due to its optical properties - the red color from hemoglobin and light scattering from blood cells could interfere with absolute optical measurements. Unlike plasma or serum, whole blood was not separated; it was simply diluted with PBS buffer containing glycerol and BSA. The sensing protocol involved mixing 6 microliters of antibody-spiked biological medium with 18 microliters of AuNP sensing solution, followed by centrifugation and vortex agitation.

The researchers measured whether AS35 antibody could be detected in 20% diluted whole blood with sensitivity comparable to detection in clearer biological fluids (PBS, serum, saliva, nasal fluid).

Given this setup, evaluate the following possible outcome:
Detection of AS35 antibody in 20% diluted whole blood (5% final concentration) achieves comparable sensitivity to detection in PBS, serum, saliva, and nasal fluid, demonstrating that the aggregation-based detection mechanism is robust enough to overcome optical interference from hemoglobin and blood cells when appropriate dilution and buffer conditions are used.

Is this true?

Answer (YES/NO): NO